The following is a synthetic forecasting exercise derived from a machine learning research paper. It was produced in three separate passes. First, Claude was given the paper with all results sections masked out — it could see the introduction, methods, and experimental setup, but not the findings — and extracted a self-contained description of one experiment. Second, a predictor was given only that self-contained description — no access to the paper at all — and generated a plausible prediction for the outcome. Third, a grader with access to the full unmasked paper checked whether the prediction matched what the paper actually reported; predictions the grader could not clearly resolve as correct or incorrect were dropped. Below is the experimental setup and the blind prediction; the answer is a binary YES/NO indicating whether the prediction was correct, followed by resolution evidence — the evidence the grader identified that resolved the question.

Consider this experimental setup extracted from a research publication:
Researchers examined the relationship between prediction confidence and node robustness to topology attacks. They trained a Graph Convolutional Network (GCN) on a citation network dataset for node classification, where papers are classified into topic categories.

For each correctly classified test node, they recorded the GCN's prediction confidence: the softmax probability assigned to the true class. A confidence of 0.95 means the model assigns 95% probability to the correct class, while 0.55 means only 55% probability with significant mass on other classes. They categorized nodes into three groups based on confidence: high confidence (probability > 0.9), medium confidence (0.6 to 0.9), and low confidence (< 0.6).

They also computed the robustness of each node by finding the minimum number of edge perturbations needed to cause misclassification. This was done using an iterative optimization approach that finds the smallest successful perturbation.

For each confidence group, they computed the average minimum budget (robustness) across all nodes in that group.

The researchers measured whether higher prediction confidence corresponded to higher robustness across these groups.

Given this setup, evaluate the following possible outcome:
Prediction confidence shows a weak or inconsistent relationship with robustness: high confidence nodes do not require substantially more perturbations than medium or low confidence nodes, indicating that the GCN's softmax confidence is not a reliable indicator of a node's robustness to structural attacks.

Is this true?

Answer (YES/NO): NO